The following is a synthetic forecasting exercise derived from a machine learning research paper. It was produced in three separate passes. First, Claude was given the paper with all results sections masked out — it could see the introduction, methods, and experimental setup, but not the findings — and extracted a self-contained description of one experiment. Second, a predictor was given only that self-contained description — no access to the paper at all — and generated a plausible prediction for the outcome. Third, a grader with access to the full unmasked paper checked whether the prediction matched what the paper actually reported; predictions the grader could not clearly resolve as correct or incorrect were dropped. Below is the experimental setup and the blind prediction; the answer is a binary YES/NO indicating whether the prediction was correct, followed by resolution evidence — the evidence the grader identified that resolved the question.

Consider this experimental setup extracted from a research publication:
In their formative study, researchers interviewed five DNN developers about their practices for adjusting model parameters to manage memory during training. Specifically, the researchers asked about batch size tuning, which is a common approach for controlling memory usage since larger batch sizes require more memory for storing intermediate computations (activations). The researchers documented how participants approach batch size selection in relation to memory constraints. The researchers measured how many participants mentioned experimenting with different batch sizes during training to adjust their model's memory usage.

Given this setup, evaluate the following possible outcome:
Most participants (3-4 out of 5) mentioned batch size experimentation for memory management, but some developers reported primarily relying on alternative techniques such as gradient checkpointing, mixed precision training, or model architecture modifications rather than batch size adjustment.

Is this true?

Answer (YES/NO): NO